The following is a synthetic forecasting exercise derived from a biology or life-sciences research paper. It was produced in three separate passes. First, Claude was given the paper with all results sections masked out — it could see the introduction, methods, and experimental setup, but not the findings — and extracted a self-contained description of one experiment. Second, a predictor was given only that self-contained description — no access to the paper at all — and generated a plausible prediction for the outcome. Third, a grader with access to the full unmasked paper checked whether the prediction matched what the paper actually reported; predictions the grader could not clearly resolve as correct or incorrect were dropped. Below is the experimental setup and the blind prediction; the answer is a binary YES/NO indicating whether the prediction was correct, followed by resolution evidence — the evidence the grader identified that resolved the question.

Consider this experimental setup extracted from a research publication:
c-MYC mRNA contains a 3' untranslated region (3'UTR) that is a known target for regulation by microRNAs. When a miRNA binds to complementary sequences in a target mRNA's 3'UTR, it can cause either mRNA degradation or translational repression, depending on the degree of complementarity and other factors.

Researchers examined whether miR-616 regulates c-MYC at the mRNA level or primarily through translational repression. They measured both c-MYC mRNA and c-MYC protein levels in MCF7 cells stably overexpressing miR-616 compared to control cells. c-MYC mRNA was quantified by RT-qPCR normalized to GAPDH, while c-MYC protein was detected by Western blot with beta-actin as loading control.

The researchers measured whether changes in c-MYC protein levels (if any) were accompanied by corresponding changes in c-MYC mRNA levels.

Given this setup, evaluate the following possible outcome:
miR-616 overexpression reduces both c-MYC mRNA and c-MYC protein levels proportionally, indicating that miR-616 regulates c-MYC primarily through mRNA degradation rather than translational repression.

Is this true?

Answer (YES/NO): YES